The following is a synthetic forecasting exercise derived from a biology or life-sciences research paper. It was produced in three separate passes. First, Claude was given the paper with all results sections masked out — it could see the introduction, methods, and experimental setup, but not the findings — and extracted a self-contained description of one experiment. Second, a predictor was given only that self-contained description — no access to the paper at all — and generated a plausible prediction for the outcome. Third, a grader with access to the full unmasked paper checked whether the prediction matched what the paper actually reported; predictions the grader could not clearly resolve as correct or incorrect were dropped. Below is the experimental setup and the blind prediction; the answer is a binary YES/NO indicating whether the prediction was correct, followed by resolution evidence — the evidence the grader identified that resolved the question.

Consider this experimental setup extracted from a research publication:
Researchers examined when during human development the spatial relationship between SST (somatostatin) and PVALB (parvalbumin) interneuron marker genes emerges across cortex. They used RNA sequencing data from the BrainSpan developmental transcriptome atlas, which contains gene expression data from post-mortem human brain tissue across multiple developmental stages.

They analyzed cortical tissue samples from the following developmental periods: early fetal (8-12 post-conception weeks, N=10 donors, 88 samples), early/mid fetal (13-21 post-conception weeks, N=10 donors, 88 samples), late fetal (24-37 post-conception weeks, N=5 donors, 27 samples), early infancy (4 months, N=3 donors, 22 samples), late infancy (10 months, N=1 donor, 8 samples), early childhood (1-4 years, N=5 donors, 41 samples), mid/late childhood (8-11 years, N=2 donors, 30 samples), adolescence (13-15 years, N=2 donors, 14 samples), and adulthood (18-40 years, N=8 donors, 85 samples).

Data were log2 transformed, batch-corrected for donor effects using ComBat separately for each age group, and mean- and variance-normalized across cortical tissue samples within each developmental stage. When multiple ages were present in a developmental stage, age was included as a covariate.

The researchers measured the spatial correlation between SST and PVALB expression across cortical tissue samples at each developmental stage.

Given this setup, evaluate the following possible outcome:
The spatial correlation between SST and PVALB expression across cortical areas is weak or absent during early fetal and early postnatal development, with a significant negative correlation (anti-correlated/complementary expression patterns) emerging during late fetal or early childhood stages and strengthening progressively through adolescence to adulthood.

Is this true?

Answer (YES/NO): NO